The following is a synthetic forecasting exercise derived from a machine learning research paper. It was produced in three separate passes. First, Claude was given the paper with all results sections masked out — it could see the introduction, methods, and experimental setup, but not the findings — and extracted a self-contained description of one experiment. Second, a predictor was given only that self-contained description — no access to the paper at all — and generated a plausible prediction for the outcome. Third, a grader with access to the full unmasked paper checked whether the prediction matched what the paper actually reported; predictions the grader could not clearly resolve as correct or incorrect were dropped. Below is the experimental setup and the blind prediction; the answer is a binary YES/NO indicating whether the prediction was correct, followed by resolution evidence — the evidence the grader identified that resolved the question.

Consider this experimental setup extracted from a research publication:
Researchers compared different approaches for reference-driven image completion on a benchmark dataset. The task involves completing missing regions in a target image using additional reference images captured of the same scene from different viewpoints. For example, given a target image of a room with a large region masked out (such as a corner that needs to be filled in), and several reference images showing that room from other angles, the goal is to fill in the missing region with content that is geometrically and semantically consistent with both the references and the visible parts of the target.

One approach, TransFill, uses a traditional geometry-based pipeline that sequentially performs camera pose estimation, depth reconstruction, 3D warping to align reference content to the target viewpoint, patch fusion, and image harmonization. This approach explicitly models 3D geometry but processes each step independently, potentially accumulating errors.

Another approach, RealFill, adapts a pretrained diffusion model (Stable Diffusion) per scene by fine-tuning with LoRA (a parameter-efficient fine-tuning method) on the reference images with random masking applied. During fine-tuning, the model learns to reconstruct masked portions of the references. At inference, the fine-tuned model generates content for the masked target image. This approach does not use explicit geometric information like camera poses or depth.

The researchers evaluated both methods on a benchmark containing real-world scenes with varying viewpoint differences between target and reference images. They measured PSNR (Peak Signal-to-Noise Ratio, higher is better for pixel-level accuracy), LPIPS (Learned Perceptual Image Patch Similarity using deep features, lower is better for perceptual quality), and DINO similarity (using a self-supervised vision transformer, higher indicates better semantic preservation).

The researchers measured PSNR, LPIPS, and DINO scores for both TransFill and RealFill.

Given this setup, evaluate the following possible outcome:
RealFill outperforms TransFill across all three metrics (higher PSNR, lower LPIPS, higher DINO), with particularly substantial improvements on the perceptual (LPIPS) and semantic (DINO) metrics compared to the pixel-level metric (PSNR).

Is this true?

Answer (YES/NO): NO